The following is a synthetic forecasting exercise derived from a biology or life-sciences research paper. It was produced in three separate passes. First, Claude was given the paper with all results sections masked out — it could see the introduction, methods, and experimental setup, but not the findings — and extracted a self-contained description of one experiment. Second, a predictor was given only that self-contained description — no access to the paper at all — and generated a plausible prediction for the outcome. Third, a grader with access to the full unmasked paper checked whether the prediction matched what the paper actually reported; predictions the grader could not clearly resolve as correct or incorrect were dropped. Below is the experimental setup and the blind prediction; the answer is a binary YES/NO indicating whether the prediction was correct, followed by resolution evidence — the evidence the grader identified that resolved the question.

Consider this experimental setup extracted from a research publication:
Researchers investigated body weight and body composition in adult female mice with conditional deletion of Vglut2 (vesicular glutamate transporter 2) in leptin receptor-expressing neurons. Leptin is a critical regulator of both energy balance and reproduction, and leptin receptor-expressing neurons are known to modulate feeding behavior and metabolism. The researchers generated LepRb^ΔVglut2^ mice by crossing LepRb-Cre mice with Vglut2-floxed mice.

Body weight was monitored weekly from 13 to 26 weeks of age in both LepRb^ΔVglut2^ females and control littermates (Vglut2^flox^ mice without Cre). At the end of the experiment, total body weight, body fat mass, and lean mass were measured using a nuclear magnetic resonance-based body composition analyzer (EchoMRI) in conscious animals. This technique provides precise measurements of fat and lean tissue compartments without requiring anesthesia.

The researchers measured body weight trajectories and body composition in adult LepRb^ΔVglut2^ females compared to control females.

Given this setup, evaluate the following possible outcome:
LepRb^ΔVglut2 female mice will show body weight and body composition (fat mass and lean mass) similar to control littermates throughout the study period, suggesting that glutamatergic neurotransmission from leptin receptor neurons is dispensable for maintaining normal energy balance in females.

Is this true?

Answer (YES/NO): NO